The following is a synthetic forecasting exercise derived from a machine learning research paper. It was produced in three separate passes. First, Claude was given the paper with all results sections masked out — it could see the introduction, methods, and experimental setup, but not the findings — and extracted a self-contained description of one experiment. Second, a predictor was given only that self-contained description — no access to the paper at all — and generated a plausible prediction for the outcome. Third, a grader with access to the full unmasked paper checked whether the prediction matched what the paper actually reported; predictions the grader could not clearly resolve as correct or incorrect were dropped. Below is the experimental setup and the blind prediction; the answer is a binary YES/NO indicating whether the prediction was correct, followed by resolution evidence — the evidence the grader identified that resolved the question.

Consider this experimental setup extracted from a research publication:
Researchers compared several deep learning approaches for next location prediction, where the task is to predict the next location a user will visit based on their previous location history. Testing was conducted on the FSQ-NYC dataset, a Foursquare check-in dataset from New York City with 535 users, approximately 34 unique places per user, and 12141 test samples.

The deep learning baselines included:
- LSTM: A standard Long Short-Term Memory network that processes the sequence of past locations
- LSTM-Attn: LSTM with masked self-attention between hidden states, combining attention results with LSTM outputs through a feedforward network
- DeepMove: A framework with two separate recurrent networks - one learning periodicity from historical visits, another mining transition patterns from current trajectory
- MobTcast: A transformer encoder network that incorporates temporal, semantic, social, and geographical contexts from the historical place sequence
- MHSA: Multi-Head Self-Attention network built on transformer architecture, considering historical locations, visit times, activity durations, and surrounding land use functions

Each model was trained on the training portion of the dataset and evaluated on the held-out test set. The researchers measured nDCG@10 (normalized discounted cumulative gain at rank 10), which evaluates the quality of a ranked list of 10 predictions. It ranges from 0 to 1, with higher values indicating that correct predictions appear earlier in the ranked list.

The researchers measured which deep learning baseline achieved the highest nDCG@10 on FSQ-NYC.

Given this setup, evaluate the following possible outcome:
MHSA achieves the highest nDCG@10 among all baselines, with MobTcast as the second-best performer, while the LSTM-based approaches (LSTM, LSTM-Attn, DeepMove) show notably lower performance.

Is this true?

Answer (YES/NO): YES